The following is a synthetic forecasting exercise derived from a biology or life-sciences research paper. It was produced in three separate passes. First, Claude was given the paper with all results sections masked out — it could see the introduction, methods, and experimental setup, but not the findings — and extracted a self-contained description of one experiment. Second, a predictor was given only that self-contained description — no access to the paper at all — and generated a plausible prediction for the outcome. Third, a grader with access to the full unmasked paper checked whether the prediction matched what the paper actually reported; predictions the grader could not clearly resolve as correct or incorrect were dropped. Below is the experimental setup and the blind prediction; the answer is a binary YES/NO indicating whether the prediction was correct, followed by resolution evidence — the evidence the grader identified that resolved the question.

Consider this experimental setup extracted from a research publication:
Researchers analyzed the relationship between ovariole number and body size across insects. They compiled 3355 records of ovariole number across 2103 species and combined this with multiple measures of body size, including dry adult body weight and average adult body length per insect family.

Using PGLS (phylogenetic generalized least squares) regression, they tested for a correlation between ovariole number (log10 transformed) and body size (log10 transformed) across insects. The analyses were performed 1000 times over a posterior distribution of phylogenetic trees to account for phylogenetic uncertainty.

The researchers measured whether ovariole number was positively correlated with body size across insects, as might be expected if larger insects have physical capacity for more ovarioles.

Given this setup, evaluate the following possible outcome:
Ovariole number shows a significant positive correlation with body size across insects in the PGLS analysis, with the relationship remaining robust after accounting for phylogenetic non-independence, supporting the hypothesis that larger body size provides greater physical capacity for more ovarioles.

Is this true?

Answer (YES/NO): NO